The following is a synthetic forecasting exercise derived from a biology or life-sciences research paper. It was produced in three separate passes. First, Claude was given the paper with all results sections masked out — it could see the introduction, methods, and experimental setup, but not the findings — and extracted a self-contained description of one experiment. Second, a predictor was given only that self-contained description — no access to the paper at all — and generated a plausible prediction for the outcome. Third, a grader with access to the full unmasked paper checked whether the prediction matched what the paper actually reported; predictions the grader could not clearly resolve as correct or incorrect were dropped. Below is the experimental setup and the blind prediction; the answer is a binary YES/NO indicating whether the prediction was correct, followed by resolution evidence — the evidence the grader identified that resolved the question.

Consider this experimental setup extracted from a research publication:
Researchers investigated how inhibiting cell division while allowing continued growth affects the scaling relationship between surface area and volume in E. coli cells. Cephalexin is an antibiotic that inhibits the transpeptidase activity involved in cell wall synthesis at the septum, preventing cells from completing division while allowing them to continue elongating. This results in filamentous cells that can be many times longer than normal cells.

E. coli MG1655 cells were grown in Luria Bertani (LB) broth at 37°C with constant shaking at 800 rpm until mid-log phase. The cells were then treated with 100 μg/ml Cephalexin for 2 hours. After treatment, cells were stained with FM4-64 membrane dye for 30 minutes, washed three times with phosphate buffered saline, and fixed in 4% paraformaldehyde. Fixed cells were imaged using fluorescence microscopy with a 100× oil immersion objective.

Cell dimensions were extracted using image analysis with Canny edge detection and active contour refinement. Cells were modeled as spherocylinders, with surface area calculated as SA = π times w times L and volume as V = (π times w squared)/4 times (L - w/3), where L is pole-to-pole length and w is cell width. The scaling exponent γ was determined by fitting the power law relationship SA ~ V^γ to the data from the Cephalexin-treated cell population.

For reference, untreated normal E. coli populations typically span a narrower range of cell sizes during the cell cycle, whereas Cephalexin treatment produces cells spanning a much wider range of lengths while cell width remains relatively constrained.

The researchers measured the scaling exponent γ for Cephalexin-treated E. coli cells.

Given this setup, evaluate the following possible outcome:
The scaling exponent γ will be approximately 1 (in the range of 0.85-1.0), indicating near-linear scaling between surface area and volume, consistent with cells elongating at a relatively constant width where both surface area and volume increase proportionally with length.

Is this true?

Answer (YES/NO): NO